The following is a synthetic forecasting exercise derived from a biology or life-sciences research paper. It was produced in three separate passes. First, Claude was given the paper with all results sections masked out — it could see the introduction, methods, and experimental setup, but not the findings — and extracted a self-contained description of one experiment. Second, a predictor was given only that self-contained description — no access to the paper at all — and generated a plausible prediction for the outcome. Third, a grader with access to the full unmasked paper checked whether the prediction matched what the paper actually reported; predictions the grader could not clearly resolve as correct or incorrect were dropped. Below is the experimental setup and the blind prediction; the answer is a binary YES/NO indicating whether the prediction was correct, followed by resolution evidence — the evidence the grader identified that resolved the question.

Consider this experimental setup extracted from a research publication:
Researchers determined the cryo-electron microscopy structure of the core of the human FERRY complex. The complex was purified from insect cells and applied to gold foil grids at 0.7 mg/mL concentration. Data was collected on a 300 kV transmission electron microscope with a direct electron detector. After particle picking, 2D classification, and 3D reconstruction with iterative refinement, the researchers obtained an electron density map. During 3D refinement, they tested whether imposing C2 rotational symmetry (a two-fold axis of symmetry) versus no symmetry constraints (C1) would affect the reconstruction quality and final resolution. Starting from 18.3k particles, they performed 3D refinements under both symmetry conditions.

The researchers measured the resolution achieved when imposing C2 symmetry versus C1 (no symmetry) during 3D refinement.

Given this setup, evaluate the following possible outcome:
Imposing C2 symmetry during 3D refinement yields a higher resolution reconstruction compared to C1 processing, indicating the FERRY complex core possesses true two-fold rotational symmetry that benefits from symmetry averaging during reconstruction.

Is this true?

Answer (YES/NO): YES